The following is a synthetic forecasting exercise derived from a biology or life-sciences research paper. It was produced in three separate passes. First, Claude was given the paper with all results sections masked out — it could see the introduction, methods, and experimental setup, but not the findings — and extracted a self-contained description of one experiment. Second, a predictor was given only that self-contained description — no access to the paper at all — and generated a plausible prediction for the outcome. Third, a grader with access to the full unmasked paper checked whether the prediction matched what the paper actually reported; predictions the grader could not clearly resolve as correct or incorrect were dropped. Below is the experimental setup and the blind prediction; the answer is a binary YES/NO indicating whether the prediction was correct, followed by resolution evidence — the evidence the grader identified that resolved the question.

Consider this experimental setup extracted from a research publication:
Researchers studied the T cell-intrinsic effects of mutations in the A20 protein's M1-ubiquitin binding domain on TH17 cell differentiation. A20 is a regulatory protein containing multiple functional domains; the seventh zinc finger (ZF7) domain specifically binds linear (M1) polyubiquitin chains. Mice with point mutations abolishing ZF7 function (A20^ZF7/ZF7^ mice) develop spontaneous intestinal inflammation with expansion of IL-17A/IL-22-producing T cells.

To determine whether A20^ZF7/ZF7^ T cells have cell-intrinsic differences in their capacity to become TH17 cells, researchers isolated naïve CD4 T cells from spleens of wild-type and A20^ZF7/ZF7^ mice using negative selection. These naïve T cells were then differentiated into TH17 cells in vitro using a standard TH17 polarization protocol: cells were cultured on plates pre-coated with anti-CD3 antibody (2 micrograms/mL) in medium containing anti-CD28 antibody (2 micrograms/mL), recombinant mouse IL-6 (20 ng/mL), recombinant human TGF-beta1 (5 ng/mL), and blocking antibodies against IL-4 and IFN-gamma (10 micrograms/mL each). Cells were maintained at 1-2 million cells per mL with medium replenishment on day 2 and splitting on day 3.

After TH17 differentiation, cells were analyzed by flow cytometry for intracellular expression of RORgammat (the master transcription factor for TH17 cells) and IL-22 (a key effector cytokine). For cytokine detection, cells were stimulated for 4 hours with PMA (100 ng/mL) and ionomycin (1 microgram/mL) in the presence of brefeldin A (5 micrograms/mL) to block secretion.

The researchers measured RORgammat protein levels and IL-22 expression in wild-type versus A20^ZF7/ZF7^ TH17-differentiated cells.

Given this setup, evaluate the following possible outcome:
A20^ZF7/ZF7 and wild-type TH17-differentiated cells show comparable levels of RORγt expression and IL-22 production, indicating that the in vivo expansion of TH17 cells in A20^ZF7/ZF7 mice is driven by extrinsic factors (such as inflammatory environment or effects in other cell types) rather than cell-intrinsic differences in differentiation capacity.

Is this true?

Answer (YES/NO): NO